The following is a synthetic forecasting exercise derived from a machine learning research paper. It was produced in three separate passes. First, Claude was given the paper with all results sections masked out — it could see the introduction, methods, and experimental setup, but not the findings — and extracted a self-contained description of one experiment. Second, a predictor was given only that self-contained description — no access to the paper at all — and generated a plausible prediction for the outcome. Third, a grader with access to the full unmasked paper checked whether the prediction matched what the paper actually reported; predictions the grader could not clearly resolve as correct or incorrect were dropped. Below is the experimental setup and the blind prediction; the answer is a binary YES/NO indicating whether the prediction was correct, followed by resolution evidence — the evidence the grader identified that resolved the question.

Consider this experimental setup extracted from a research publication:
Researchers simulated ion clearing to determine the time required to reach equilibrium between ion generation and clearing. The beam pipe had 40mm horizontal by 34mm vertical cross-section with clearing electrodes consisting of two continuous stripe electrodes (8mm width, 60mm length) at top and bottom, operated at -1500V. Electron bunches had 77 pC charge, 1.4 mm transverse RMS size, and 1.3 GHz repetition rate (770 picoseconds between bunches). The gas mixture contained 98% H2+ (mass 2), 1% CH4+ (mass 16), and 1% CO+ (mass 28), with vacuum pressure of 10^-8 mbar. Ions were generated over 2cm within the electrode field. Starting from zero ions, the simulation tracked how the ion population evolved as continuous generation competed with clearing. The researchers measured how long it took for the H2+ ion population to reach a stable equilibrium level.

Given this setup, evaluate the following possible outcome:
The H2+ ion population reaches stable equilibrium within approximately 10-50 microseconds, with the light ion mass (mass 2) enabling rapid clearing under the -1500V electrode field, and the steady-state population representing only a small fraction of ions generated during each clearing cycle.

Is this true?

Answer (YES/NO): NO